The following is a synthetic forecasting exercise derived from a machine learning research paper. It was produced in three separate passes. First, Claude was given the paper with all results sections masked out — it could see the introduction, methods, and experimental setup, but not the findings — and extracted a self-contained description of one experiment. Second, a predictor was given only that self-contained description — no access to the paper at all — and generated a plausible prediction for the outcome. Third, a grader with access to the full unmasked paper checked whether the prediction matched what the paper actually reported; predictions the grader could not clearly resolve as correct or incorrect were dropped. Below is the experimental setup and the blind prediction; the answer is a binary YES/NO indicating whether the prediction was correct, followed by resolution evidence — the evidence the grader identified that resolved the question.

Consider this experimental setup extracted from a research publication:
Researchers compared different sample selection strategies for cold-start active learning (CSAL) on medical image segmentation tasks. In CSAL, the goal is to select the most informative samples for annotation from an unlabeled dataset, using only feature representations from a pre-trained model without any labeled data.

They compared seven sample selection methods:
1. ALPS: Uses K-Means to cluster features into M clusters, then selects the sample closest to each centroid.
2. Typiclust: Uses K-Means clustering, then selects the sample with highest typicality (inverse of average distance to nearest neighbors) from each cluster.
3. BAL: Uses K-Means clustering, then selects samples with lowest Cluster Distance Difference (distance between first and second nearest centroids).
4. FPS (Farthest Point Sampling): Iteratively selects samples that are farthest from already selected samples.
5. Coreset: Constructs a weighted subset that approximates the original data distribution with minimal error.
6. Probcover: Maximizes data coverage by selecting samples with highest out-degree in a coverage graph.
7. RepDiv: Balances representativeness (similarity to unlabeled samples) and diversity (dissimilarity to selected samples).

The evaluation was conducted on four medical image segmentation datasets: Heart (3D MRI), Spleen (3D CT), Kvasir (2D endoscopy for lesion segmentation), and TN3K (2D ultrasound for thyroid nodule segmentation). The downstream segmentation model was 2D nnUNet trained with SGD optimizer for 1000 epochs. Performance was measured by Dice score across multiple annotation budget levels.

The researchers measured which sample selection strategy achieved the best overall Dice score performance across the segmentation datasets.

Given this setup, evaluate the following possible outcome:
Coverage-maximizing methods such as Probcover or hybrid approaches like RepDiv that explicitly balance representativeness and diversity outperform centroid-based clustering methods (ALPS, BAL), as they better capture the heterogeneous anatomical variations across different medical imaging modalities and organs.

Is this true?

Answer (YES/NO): NO